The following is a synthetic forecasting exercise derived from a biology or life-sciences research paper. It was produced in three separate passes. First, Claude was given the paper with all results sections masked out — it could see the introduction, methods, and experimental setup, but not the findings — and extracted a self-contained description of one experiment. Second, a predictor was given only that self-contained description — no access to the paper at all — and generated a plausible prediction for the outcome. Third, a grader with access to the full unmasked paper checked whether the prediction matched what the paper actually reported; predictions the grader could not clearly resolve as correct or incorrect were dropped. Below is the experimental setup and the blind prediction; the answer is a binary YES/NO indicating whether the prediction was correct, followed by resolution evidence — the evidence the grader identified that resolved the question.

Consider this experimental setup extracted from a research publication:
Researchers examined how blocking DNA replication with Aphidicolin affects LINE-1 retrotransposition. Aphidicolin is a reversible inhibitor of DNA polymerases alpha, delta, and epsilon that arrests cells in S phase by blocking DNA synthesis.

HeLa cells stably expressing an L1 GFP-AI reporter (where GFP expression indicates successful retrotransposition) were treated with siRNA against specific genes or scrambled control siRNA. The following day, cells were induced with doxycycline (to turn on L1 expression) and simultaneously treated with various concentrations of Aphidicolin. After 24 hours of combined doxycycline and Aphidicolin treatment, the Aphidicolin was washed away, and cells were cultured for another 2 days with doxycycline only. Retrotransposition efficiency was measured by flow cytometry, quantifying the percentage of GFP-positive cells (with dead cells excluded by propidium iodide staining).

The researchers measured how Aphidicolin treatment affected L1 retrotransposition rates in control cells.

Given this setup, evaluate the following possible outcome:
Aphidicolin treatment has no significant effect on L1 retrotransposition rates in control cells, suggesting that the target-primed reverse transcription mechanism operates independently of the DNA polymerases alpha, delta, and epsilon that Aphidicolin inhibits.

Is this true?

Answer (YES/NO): NO